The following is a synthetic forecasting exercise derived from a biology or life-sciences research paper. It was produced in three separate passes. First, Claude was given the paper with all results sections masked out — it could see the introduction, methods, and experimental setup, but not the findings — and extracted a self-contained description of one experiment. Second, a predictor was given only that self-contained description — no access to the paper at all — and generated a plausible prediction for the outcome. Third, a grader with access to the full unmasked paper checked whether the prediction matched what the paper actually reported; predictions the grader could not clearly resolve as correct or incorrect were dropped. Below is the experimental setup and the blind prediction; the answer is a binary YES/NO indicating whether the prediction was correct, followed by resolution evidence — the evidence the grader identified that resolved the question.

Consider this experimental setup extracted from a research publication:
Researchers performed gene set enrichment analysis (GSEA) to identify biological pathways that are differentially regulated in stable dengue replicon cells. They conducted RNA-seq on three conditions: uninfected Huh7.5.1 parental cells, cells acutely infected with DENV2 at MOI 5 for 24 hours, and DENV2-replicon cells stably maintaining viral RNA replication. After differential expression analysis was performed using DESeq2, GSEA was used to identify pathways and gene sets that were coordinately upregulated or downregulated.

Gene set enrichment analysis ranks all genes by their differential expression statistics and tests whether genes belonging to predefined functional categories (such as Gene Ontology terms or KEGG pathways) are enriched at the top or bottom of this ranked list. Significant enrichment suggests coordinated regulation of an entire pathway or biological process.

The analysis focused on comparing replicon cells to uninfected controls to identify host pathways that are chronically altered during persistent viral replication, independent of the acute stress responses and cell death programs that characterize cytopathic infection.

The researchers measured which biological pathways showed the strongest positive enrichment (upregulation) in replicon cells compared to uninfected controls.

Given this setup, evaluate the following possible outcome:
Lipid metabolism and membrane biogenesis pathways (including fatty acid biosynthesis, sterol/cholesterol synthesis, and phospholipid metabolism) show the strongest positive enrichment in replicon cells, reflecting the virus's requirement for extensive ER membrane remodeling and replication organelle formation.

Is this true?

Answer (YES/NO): NO